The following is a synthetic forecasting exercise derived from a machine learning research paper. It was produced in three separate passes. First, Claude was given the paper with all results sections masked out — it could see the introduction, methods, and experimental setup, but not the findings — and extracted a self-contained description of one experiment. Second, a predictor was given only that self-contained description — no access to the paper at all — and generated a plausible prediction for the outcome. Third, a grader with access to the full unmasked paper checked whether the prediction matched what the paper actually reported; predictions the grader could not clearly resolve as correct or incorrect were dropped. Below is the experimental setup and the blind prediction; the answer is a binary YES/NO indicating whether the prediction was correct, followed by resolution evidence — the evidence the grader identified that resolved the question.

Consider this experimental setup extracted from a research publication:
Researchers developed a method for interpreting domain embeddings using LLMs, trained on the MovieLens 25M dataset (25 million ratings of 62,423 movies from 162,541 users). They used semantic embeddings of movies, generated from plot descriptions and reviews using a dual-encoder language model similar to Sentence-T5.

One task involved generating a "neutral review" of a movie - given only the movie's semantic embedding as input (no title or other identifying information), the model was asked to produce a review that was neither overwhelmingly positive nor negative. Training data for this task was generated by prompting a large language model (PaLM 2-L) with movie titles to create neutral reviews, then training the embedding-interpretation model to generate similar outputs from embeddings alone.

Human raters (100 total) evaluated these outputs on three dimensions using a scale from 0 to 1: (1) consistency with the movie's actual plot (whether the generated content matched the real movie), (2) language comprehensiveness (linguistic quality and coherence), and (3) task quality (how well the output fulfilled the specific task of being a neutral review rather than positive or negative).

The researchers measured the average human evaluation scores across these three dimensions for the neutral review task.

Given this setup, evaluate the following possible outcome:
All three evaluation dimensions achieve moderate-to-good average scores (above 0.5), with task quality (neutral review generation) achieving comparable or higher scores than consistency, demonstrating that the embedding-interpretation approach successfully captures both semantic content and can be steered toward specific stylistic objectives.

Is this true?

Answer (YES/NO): NO